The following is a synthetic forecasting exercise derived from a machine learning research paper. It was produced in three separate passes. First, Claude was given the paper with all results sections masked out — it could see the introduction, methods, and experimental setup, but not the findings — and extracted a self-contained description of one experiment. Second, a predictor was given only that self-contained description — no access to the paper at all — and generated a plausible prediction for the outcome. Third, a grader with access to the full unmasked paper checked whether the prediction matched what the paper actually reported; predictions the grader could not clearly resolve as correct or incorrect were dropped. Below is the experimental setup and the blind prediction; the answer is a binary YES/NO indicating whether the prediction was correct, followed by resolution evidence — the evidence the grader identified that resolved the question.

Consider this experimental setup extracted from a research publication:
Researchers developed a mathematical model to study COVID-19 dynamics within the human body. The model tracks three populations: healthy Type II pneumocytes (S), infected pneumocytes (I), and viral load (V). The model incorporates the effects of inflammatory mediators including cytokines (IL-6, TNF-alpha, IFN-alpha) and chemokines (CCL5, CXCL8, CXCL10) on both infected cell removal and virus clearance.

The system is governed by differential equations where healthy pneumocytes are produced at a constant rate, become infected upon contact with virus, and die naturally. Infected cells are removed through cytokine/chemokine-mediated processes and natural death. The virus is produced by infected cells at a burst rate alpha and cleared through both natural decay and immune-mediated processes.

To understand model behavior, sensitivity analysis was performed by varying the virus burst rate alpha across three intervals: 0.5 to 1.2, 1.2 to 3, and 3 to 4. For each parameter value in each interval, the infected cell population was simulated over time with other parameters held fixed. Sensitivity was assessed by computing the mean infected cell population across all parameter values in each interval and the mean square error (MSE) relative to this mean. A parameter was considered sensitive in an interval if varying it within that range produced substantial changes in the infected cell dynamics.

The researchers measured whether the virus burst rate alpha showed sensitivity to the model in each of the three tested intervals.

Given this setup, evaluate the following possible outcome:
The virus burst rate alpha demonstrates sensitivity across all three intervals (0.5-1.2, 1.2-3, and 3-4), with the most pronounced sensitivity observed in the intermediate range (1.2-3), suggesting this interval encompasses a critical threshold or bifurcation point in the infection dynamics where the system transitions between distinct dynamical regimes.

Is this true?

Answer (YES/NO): NO